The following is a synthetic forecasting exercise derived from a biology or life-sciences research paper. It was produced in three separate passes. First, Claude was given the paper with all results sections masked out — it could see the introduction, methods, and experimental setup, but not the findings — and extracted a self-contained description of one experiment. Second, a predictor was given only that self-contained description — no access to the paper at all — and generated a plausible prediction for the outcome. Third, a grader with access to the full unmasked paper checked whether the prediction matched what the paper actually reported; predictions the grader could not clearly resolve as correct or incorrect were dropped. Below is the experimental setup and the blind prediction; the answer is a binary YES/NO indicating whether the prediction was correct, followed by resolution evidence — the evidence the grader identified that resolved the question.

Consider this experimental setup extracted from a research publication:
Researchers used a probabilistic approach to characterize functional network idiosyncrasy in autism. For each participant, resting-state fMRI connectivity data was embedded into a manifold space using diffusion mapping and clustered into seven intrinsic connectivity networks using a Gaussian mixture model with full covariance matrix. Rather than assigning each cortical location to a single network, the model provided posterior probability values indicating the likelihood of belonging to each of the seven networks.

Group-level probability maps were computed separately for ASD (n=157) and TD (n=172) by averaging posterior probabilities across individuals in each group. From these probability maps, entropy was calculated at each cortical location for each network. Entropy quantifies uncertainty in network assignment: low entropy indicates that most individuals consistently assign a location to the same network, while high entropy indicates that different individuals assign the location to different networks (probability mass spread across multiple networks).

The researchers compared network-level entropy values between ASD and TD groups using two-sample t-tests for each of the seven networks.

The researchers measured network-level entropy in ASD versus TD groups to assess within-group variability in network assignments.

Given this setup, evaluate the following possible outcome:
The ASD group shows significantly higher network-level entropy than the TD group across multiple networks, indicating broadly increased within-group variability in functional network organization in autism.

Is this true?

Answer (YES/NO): YES